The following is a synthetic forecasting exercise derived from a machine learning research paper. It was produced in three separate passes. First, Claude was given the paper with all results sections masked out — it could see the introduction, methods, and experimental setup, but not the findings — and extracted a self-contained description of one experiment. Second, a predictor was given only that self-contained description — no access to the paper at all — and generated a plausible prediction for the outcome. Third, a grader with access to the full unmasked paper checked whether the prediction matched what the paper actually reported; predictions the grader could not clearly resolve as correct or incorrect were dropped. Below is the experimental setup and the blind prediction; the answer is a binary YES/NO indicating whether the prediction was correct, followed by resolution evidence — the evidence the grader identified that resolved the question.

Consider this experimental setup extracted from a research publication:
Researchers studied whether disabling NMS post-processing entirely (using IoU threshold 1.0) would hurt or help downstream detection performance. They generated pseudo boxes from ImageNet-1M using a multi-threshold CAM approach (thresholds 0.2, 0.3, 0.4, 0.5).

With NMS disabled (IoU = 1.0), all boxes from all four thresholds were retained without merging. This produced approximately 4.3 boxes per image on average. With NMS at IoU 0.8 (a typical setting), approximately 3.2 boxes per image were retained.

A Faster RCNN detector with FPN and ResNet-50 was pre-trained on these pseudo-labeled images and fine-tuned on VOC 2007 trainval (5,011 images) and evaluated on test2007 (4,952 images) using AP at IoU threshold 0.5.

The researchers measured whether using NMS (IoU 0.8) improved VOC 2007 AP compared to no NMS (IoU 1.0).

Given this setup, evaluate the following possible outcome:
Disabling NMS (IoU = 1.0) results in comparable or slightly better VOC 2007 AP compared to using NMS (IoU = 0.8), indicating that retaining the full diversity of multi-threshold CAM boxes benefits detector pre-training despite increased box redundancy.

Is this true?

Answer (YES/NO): NO